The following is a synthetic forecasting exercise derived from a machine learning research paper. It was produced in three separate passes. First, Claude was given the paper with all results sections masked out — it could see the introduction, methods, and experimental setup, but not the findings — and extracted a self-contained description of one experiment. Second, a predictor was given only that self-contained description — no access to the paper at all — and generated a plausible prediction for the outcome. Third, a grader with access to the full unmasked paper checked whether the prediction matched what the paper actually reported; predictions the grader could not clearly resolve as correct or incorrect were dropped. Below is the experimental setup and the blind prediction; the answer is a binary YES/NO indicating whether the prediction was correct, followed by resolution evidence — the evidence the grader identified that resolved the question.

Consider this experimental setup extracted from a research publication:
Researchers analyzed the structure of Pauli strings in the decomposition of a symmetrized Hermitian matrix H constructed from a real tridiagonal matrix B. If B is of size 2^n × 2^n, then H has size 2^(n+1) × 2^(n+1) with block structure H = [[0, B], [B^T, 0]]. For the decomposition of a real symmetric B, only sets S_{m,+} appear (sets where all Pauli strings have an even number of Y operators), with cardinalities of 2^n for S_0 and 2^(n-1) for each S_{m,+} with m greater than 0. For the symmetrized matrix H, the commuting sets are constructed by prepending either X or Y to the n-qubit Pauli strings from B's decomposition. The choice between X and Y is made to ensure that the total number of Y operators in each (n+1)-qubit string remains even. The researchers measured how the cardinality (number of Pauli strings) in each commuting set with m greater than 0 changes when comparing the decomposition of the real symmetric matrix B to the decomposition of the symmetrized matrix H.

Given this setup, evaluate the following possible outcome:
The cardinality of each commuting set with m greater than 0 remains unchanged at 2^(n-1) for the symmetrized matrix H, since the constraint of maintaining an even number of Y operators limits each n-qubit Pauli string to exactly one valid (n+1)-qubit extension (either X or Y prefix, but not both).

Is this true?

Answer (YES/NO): NO